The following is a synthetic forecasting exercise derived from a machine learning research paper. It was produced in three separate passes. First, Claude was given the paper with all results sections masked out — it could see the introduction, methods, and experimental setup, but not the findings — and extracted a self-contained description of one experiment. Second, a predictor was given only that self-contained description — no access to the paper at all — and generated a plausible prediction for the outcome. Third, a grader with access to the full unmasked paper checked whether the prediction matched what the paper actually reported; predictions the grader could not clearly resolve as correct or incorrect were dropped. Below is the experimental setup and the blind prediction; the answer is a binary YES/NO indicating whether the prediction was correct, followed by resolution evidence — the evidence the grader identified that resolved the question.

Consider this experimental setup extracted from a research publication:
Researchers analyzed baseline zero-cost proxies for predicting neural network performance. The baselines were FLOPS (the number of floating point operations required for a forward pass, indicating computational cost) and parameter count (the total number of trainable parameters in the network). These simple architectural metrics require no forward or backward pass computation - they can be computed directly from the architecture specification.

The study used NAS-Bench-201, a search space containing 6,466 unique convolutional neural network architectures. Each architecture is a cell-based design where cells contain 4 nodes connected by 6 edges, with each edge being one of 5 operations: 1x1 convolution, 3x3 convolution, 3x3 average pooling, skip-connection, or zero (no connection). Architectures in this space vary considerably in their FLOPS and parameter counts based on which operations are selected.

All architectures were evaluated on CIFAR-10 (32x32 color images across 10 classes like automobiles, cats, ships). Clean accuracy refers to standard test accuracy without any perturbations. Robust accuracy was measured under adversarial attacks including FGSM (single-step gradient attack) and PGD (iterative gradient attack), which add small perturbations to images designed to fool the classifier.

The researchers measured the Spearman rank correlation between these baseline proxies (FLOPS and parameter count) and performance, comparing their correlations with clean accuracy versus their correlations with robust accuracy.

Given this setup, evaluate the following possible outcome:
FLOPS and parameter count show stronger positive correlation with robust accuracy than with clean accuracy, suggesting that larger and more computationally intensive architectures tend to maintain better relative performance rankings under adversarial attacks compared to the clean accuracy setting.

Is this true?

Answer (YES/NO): NO